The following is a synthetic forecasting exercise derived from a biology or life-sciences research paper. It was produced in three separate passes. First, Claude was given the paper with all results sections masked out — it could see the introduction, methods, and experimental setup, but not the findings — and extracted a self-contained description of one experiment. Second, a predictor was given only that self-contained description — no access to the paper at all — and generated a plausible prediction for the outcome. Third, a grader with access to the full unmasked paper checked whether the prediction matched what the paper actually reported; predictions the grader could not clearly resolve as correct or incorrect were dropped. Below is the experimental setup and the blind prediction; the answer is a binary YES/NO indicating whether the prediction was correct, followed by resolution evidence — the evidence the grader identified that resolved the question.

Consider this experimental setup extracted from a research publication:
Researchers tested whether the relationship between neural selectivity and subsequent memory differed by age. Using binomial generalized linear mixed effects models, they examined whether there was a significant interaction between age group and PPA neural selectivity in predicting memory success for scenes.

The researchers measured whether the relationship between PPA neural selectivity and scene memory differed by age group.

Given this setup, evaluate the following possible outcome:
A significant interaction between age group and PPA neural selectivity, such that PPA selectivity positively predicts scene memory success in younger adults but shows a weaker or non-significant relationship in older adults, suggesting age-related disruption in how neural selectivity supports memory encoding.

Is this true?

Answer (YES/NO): NO